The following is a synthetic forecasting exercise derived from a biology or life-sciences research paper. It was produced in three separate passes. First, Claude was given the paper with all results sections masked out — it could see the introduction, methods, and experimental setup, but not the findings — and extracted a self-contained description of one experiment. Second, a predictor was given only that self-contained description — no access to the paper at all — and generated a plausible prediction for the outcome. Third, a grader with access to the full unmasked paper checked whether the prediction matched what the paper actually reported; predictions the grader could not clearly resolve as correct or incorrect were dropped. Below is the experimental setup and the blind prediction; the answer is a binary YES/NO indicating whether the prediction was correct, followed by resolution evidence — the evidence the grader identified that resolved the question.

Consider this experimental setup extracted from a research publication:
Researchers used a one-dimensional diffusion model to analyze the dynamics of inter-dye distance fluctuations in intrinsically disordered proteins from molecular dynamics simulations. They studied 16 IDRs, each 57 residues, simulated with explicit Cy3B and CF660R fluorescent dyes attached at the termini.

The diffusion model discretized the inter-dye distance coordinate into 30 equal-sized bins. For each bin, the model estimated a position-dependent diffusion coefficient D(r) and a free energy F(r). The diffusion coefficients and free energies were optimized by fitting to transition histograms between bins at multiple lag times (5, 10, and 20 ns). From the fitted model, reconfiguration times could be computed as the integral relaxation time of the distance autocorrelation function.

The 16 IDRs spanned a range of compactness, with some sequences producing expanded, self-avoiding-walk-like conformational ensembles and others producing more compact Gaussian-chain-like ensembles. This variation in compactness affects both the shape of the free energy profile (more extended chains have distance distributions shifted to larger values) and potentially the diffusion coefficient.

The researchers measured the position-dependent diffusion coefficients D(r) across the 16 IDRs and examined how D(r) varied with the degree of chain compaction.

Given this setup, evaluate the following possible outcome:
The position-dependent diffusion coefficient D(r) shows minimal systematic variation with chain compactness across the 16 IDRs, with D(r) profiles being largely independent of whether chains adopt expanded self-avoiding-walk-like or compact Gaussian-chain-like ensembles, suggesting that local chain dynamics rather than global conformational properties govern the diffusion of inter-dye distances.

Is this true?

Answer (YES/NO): NO